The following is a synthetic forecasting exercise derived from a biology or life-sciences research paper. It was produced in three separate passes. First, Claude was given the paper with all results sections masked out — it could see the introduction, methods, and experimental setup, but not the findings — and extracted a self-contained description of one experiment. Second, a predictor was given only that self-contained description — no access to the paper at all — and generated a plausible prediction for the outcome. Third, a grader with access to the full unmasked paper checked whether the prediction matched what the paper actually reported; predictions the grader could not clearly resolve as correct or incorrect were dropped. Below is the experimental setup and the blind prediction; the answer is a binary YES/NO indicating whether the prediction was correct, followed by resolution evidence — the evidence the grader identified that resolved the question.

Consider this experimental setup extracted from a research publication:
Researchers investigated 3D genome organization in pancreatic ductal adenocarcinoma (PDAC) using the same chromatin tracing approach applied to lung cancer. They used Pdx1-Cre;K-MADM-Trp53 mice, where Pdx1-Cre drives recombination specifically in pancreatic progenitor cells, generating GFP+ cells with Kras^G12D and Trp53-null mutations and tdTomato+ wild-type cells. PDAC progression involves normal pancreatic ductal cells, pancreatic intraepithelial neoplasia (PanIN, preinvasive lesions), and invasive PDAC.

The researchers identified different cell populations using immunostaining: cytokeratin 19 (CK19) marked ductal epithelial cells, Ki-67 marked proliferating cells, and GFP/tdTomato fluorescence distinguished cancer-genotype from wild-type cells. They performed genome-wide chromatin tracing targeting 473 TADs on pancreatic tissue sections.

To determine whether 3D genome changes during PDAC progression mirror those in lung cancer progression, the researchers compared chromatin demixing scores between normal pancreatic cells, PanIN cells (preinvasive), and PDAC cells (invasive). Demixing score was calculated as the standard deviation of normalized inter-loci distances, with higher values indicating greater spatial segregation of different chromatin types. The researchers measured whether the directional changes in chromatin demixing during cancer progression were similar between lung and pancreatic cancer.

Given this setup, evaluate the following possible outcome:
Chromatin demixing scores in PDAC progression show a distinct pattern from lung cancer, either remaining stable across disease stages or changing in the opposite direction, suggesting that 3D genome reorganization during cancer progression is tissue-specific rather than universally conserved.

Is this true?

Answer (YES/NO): NO